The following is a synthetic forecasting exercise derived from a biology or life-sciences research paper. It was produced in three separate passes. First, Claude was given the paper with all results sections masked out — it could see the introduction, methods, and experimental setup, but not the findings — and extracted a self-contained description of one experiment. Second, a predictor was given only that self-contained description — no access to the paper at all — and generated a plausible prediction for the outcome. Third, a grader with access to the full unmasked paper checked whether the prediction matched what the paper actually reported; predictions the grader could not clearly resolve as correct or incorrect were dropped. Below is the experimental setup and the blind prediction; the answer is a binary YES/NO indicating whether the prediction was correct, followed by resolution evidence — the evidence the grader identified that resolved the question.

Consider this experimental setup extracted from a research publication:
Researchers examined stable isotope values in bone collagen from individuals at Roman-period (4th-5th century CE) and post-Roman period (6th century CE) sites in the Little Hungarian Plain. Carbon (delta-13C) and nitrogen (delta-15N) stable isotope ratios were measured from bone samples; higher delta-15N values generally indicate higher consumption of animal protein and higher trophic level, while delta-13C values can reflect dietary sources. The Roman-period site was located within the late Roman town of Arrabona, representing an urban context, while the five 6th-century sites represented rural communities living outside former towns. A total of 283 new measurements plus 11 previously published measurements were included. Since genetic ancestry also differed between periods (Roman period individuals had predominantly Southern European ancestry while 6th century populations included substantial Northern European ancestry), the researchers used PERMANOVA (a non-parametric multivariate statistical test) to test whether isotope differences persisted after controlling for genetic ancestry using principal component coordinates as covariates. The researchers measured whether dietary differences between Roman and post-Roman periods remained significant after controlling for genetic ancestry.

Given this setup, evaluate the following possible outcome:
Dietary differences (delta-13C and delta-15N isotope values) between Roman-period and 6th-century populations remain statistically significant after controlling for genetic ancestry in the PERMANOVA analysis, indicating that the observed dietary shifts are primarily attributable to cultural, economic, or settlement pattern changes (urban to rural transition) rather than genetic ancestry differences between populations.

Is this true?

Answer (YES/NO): YES